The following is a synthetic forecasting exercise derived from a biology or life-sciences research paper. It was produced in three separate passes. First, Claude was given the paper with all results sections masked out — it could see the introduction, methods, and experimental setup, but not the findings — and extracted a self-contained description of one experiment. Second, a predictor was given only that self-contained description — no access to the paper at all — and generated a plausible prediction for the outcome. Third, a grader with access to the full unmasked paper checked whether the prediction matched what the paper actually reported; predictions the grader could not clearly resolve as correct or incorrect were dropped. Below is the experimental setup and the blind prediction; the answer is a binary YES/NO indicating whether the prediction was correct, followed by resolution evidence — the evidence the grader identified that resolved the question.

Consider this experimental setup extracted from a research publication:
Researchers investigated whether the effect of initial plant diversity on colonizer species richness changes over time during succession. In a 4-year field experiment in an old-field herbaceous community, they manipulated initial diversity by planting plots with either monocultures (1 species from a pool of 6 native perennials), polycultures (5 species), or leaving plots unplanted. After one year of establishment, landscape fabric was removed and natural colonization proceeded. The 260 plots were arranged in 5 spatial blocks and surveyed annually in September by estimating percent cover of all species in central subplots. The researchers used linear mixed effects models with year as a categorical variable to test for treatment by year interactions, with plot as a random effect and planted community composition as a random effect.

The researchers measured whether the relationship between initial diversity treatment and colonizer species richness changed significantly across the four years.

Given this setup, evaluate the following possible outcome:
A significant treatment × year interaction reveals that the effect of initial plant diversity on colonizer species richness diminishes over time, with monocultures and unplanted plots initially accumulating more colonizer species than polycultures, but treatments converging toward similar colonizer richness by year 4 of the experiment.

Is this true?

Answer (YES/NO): NO